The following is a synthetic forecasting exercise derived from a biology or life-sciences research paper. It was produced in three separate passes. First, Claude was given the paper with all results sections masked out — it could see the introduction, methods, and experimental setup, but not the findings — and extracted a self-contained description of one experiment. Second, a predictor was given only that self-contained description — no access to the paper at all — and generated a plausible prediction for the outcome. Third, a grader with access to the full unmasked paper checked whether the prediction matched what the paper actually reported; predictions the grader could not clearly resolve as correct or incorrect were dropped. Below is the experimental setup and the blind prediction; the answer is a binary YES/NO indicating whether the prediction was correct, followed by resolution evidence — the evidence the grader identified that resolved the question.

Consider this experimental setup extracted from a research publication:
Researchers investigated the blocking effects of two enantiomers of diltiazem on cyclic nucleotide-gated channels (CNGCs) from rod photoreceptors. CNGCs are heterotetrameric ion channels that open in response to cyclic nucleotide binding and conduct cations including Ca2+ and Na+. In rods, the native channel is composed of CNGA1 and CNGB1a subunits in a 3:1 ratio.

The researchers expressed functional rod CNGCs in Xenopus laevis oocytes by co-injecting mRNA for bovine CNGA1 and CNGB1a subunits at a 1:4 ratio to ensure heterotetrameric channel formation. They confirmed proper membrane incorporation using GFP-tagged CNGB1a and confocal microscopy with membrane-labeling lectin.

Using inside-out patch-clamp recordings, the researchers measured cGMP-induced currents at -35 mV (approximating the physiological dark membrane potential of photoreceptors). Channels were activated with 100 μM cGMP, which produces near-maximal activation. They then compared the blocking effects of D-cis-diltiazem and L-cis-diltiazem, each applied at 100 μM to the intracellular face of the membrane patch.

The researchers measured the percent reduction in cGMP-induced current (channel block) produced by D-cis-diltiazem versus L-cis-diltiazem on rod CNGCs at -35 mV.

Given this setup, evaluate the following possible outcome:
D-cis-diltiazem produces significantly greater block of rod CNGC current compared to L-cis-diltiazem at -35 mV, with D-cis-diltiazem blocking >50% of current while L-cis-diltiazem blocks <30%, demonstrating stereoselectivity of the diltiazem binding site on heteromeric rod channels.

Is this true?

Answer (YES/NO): NO